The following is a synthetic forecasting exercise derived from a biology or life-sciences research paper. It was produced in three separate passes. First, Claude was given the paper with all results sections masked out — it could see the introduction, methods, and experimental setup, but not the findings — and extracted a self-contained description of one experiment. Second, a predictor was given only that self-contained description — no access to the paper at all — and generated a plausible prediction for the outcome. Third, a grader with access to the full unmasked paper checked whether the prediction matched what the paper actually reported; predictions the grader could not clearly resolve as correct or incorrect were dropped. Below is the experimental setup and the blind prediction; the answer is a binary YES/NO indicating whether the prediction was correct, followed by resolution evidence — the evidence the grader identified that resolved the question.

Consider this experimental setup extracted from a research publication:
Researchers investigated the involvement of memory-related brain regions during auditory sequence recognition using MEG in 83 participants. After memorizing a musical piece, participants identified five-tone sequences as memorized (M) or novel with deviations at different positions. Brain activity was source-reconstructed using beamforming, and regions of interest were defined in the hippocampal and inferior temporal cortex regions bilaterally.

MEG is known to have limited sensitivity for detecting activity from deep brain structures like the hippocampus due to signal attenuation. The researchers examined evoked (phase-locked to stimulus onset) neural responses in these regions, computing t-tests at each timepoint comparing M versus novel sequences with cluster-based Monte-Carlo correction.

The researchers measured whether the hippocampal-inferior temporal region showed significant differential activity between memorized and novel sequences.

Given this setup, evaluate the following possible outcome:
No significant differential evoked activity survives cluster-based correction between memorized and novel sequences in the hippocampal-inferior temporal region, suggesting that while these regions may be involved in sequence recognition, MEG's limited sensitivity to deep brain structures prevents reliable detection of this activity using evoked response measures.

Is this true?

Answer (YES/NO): NO